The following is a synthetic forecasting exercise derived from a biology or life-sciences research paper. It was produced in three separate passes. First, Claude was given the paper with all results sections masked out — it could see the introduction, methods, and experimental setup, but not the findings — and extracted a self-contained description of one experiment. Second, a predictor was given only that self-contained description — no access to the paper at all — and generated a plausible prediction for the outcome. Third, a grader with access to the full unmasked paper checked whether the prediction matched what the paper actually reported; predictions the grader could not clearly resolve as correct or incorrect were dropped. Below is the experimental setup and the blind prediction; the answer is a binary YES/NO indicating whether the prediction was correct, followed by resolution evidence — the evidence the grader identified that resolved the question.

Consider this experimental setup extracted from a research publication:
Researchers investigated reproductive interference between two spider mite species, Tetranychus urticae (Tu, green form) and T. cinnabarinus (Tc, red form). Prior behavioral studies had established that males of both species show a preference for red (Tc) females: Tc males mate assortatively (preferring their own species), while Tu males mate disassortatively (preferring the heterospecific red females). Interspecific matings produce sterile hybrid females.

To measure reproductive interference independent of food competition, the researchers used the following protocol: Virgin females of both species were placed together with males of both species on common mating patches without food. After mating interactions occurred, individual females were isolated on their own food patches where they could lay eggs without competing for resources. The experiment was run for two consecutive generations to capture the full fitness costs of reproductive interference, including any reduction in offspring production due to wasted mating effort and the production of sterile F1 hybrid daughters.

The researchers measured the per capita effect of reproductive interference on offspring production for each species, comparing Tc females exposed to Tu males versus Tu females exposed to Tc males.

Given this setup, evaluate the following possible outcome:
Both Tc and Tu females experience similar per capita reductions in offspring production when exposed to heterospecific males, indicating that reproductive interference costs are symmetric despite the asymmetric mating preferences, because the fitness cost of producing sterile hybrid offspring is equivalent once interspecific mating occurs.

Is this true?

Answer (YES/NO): NO